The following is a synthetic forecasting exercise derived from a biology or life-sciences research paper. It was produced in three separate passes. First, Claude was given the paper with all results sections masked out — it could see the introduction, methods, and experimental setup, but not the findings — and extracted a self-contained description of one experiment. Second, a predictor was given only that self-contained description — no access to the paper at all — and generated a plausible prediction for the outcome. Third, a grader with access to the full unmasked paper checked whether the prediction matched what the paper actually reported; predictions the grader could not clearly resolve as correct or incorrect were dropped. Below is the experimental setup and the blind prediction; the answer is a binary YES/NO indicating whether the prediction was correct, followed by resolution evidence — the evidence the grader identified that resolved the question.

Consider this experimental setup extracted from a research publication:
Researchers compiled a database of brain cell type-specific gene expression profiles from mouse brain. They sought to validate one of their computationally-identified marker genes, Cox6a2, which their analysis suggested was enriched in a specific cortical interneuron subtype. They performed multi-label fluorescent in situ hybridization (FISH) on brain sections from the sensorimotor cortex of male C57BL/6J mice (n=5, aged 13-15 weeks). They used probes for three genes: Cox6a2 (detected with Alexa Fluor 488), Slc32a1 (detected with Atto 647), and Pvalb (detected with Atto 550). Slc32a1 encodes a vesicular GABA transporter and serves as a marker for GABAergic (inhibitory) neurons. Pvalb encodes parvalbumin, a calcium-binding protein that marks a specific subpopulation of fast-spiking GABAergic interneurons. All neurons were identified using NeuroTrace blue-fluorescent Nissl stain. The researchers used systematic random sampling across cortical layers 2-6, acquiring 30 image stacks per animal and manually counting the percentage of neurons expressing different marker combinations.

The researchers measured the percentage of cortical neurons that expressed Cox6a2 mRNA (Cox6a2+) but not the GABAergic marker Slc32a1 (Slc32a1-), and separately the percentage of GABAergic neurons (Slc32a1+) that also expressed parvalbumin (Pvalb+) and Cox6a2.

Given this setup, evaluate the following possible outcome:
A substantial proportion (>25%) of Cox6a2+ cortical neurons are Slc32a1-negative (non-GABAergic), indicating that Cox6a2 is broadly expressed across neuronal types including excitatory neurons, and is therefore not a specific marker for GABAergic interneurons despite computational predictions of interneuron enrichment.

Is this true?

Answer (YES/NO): NO